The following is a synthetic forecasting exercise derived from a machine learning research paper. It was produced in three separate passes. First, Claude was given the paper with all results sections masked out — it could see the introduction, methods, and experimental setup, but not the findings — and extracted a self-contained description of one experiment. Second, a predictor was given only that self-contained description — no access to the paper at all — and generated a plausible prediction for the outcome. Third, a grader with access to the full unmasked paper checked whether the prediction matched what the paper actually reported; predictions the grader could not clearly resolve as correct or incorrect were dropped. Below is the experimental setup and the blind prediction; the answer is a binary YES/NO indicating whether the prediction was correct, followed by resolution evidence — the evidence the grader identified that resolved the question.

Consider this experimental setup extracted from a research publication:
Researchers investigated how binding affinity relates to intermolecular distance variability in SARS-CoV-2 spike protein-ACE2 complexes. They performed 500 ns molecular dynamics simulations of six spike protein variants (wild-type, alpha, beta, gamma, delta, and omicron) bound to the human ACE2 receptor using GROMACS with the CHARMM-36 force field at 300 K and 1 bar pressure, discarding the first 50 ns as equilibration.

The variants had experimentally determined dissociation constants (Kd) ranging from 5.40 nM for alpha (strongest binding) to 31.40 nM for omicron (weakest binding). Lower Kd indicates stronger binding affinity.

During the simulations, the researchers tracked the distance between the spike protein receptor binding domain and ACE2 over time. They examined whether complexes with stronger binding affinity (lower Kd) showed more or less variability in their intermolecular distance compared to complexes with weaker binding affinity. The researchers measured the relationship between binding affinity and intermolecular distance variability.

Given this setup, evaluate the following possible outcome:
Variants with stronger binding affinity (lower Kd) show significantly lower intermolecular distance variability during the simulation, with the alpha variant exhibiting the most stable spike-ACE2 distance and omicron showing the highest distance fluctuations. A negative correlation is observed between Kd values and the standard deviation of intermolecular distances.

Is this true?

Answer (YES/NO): NO